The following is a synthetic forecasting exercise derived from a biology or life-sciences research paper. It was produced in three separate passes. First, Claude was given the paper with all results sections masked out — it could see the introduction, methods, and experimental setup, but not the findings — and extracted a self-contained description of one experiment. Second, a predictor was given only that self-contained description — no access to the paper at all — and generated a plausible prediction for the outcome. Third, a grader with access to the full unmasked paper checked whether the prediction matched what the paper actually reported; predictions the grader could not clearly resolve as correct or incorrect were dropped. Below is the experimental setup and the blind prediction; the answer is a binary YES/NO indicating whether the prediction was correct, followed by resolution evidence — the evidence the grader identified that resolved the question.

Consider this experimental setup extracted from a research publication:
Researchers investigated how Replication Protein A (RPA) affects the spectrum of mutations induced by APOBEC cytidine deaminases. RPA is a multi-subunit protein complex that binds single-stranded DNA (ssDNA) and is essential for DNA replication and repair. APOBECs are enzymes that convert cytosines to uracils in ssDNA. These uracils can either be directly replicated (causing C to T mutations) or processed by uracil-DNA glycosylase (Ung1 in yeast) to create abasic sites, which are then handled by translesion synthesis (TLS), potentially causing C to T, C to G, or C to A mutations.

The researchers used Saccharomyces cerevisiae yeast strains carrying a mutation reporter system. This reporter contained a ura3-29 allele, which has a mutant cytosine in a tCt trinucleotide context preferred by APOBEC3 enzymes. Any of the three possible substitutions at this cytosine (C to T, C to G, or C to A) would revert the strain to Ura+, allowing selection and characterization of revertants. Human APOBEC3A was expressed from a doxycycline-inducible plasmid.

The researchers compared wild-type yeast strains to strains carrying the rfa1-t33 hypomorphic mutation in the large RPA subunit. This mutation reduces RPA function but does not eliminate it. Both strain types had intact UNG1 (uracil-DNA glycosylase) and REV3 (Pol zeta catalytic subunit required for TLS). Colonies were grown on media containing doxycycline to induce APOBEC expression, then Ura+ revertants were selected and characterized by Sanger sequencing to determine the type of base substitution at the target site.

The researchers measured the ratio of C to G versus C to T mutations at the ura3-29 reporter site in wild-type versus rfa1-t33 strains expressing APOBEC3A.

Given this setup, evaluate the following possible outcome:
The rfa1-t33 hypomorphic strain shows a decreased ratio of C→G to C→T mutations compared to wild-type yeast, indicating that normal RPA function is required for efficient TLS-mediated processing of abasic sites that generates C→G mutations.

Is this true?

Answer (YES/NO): NO